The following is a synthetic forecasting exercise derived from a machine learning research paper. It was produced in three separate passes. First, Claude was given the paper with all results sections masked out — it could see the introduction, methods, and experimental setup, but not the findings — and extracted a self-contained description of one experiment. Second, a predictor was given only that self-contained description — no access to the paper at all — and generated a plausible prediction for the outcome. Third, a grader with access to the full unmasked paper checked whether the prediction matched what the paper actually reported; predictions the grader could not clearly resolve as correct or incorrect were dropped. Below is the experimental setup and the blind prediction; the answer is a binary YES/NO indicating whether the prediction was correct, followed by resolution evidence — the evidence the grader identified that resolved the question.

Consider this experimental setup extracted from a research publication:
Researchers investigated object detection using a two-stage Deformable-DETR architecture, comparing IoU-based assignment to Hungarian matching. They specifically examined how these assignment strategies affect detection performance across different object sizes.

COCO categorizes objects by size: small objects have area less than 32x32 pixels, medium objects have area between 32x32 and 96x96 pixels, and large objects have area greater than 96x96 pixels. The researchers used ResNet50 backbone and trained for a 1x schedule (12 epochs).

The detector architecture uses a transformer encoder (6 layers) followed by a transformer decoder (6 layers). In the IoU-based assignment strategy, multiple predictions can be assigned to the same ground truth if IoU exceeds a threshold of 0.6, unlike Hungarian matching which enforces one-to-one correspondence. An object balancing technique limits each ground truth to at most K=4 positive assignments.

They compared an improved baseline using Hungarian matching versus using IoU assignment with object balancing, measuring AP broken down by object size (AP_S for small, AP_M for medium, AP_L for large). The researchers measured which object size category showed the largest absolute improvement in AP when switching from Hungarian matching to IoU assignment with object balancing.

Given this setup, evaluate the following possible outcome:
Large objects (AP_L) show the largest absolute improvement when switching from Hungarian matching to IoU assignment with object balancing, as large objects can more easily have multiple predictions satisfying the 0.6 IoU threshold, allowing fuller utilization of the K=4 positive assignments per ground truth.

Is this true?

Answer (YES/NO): NO